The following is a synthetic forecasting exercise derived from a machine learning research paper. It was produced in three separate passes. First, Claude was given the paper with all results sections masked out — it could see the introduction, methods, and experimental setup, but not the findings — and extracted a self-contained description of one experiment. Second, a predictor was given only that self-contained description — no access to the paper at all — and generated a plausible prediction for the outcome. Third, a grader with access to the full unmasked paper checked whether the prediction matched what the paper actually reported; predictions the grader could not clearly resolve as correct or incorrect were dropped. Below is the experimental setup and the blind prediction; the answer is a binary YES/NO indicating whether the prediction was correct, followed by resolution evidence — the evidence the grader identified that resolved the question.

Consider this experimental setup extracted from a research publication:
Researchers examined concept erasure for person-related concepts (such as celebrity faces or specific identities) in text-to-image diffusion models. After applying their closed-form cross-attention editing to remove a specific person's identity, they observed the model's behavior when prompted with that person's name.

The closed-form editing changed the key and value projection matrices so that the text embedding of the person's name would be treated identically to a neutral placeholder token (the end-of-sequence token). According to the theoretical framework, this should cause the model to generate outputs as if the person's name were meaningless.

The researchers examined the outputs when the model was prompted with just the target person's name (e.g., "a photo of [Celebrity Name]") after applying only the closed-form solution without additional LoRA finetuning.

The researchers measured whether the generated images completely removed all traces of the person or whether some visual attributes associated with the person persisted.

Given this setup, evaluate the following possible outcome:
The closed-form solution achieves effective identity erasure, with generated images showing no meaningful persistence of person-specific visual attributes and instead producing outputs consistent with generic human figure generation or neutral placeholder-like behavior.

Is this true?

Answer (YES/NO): NO